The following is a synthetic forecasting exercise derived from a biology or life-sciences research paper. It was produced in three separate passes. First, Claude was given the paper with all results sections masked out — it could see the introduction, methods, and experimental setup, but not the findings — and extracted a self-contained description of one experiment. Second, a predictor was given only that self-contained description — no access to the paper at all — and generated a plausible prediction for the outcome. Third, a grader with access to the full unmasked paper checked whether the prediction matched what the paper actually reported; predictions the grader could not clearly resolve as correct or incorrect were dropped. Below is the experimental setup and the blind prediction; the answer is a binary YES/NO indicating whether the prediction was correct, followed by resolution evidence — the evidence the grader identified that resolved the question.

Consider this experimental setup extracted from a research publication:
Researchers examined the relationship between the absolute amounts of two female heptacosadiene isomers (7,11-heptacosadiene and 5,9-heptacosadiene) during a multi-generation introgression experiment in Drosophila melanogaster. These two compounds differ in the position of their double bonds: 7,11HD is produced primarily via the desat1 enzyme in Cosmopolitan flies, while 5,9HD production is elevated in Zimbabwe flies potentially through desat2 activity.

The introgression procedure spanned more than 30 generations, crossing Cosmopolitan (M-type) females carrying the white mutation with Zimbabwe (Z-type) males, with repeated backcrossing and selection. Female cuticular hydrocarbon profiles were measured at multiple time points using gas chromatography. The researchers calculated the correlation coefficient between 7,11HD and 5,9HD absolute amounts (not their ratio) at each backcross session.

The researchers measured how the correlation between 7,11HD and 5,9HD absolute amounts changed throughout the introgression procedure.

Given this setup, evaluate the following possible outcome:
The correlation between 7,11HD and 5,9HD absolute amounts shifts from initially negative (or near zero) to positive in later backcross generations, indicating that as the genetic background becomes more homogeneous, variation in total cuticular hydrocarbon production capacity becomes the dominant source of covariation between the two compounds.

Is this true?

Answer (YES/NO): NO